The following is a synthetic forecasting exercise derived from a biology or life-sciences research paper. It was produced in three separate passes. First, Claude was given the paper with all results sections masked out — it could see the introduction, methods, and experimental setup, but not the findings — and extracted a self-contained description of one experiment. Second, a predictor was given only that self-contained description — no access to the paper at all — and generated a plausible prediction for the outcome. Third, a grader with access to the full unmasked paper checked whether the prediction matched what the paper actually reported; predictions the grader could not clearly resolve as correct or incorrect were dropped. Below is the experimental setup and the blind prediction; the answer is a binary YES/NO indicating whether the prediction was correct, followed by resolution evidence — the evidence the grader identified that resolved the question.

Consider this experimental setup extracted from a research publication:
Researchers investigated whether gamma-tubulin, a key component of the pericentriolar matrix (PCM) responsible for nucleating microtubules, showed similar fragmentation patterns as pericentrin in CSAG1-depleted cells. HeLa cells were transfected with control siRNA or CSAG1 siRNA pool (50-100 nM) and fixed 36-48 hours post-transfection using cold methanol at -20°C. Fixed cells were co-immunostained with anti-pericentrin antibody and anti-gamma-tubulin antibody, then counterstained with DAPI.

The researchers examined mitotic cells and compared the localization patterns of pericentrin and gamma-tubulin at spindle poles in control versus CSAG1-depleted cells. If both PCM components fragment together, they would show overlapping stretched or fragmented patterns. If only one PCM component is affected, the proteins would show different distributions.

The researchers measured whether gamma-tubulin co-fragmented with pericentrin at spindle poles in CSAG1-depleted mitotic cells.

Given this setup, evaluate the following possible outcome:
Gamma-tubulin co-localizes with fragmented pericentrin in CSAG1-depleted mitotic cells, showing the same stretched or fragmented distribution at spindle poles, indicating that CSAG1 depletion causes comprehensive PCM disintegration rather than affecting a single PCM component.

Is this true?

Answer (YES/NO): YES